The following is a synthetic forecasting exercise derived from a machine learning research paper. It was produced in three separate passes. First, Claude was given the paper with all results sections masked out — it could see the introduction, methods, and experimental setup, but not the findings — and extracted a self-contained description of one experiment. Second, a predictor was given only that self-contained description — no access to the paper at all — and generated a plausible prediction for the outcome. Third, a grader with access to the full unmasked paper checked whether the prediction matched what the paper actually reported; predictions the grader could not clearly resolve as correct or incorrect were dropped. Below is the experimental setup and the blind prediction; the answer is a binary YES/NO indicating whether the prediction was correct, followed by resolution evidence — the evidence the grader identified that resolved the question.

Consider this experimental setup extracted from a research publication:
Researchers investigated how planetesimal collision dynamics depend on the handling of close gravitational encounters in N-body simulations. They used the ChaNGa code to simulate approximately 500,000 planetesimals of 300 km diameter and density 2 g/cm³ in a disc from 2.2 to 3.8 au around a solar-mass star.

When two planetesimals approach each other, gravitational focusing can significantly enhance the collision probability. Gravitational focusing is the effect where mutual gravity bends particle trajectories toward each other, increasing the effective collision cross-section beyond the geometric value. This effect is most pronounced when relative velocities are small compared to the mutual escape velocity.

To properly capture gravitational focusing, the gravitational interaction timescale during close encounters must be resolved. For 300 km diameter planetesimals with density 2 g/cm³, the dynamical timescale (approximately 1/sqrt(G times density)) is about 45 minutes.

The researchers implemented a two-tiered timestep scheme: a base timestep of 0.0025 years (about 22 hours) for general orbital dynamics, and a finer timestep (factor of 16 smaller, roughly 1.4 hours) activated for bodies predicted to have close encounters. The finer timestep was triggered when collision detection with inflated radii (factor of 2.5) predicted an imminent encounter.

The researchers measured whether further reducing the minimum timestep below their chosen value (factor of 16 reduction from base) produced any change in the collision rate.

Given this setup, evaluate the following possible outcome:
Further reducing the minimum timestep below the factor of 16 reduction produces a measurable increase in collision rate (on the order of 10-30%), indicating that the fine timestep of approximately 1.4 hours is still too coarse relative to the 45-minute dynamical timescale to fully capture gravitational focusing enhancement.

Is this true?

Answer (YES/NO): NO